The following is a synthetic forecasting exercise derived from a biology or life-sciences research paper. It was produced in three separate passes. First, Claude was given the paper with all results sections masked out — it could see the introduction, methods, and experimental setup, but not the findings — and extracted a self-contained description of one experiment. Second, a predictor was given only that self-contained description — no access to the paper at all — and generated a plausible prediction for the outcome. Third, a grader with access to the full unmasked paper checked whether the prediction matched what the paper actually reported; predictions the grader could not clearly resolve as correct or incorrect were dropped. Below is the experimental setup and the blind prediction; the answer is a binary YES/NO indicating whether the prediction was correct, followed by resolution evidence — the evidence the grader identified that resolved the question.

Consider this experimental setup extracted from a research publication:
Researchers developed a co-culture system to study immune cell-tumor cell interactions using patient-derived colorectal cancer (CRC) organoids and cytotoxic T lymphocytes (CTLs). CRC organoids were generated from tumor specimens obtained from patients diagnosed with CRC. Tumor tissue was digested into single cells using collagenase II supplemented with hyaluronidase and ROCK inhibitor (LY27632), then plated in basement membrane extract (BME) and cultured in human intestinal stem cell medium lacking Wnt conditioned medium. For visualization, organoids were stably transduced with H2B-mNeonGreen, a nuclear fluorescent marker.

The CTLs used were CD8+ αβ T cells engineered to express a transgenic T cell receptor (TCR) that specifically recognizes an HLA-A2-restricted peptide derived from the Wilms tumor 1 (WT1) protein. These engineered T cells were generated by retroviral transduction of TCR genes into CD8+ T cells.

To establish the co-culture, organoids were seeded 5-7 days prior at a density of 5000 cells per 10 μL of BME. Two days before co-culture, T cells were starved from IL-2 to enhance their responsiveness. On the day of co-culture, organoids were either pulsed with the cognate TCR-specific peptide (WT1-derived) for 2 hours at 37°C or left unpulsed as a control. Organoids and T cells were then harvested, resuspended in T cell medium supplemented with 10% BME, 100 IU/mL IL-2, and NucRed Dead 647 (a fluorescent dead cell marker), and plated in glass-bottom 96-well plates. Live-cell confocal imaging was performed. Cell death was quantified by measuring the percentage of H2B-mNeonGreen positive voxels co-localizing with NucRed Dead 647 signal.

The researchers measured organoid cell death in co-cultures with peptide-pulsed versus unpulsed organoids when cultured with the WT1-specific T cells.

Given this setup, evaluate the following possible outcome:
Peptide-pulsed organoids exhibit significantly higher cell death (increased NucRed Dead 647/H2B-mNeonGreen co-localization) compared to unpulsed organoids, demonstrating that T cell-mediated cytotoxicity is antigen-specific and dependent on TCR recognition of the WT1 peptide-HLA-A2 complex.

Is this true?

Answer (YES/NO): YES